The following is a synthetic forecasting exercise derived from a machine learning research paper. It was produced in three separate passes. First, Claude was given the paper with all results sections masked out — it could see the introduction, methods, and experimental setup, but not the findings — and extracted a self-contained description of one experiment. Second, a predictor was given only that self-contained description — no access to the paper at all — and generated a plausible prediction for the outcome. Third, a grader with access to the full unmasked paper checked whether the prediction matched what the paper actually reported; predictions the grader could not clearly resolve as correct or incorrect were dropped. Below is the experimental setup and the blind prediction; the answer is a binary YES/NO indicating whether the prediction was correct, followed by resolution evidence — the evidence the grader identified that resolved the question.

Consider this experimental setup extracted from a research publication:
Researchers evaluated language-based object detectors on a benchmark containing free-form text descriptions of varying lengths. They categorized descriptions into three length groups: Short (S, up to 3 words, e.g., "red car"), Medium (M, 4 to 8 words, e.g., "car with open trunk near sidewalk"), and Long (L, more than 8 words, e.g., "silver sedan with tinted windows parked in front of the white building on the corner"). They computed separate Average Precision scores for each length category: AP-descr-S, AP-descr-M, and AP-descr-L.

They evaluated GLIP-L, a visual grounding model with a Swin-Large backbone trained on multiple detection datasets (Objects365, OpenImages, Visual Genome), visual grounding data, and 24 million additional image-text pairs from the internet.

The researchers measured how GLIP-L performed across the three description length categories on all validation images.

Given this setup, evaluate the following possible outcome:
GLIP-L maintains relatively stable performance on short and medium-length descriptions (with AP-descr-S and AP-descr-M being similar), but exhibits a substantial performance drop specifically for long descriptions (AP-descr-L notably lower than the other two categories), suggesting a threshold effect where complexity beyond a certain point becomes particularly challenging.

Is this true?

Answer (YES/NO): NO